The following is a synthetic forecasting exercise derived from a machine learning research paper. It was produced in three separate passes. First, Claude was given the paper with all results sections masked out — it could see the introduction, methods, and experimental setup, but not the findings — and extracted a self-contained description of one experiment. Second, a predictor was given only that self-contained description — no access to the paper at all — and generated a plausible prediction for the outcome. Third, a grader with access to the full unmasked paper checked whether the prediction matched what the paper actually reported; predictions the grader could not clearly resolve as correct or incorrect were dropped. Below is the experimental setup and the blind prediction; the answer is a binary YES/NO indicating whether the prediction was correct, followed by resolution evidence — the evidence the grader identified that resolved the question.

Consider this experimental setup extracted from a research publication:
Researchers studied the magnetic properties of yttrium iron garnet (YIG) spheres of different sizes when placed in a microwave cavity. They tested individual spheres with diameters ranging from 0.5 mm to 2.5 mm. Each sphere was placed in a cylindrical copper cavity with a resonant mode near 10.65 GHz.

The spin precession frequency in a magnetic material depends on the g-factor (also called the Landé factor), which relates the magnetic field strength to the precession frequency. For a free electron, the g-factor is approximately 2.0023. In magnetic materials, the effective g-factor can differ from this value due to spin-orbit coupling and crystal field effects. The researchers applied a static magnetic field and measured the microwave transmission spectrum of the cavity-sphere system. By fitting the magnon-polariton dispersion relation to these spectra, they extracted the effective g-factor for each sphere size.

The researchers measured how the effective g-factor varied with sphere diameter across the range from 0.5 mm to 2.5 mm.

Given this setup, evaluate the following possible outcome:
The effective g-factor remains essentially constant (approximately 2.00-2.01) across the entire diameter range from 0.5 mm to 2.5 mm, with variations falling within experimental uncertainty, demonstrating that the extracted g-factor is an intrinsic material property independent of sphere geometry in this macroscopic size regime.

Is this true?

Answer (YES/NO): NO